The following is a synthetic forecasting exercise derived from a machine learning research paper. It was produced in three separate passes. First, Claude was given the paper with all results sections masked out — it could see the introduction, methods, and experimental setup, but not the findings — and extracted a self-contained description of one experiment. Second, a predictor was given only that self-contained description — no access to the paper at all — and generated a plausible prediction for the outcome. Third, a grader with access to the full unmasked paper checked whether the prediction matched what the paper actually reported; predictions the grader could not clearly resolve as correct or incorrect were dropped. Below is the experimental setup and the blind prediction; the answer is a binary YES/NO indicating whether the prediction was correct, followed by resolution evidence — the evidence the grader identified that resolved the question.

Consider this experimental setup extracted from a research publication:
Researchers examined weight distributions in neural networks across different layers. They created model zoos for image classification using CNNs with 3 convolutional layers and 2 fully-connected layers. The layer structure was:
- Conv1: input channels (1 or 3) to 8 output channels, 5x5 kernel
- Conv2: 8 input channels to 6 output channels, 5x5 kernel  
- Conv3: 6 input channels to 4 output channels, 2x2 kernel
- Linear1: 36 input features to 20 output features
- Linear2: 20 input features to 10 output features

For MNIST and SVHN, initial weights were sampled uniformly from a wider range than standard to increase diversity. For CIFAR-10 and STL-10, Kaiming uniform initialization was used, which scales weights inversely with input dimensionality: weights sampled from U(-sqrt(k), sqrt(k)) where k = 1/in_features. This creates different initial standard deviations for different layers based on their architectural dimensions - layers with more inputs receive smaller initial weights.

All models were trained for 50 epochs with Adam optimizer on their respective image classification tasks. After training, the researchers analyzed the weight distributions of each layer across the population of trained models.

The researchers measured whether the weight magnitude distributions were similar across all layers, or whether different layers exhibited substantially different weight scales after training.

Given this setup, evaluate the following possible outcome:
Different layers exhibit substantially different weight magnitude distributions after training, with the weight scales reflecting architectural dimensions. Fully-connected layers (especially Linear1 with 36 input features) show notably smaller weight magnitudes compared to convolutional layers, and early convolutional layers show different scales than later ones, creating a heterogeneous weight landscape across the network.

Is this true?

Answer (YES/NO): NO